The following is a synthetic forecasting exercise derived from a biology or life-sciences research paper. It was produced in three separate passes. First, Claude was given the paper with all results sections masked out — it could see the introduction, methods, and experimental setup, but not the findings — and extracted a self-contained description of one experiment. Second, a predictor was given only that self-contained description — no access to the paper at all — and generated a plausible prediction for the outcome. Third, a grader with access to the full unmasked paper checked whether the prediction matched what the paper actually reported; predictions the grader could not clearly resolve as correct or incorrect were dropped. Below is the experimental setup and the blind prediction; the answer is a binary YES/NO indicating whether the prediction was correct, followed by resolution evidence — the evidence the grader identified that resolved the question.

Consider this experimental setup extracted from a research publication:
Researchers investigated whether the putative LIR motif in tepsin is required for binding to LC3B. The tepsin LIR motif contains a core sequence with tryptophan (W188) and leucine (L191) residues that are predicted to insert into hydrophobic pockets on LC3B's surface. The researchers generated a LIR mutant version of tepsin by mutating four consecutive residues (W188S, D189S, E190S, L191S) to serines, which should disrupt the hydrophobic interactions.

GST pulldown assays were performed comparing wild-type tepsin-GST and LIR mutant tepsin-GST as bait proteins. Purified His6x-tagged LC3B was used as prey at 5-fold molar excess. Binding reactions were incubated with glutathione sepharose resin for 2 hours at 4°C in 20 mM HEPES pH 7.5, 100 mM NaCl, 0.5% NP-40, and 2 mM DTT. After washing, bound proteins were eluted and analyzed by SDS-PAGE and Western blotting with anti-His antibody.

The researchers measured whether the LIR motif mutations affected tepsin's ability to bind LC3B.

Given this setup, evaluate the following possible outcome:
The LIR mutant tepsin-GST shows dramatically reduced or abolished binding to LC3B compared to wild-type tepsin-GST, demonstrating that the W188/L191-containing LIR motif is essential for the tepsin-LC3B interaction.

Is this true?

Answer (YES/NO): YES